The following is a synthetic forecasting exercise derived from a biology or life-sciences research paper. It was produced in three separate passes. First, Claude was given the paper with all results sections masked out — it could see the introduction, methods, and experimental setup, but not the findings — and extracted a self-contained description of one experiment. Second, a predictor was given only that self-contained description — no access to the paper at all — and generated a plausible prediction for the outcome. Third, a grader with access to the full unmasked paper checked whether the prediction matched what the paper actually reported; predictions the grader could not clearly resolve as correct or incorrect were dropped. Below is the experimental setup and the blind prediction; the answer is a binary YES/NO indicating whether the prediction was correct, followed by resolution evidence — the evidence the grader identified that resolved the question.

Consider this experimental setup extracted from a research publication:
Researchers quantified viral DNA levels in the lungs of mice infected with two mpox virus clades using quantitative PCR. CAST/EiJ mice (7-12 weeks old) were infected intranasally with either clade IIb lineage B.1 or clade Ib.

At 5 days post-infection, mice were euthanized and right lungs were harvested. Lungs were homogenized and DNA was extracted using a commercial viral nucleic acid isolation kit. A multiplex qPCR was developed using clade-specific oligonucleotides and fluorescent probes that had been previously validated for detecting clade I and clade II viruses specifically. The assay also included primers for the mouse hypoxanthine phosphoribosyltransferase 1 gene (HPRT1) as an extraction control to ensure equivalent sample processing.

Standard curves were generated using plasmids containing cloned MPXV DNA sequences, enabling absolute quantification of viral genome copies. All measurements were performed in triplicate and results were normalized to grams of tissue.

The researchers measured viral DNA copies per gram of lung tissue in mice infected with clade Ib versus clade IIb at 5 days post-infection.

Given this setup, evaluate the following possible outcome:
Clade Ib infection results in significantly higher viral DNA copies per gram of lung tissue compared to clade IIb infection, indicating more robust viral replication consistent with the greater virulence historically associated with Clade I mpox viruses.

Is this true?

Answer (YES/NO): YES